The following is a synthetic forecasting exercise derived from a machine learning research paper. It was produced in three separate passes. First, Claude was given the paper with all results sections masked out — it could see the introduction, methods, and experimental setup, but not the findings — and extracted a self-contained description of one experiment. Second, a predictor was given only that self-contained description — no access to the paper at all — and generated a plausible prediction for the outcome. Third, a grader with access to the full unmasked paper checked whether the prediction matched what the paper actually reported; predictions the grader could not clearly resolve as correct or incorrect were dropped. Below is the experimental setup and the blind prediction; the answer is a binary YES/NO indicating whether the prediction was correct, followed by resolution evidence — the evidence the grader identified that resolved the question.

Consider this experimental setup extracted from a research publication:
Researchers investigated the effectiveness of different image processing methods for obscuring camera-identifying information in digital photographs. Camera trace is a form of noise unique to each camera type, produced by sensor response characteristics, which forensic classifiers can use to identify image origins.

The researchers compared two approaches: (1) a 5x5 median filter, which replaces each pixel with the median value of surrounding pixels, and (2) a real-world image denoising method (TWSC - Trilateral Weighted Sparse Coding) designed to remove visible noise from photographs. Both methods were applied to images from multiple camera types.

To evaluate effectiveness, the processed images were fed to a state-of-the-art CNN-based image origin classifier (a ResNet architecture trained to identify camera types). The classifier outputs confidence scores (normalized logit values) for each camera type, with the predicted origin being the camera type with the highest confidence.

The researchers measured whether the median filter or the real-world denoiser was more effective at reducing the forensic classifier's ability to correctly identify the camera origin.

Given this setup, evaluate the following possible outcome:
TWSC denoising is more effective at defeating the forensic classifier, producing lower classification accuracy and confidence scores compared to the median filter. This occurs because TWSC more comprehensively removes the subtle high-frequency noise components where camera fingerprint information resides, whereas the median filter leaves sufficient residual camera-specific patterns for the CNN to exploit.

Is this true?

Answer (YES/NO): NO